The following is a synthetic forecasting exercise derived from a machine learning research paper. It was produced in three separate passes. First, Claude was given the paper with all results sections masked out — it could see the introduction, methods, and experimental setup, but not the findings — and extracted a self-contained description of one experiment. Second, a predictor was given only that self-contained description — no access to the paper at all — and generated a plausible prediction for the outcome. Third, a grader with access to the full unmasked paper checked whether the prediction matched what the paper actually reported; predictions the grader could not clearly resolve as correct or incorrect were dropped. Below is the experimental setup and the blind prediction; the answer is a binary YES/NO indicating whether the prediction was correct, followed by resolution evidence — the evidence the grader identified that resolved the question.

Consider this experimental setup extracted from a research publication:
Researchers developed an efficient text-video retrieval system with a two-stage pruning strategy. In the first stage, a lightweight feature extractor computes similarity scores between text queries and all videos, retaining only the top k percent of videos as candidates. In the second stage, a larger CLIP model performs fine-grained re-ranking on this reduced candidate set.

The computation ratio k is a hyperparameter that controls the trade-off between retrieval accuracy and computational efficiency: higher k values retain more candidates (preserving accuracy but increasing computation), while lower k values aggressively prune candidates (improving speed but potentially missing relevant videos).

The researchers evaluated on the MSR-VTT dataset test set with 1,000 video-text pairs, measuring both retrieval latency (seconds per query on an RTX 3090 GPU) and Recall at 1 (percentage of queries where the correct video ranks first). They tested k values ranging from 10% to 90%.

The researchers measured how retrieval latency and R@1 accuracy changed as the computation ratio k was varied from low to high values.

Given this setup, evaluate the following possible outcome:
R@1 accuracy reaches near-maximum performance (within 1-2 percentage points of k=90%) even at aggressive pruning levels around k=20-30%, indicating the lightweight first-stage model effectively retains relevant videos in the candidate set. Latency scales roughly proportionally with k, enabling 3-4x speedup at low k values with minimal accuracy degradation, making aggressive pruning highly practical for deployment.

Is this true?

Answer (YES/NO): NO